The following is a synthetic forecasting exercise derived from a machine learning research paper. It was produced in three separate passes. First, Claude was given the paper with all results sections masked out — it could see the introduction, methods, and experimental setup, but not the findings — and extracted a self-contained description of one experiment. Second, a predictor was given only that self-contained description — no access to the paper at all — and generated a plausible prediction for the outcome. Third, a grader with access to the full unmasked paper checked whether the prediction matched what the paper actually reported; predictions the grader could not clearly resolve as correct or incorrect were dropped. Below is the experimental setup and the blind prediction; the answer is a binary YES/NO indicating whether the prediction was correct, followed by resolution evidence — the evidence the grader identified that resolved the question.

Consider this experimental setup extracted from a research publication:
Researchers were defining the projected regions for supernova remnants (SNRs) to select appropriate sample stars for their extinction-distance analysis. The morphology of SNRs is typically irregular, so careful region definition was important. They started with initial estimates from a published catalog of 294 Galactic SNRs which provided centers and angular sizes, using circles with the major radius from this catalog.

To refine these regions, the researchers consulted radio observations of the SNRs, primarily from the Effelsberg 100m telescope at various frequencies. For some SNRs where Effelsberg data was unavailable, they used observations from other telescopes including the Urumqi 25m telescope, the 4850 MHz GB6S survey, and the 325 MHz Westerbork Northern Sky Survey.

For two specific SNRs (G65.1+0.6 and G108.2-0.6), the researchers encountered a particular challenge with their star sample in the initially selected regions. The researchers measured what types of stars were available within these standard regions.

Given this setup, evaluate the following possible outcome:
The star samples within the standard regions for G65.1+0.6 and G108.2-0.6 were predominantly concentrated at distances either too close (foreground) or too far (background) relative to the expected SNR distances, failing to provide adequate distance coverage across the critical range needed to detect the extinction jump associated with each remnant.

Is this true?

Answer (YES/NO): NO